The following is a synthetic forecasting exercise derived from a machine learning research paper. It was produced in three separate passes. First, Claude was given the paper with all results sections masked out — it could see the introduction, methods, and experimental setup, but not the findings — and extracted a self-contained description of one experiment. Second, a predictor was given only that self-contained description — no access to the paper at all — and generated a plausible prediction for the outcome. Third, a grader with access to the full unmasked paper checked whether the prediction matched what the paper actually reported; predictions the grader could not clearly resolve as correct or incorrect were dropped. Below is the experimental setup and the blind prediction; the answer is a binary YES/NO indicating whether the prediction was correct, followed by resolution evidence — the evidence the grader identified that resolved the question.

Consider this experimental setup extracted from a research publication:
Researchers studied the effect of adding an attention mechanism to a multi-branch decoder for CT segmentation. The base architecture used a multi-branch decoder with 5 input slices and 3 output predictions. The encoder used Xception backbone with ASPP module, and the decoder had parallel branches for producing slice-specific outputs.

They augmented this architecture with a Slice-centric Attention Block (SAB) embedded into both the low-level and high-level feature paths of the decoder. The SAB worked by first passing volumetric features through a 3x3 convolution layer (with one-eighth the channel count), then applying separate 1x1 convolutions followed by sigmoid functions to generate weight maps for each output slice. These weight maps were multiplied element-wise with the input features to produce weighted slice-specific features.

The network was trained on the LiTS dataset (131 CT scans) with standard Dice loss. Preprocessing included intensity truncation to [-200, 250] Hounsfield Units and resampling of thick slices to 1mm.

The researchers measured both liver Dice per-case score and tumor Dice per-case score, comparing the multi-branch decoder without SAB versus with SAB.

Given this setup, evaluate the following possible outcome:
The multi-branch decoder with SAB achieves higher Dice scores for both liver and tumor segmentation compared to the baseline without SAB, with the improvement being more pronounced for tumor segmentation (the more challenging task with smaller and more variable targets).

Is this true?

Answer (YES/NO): NO